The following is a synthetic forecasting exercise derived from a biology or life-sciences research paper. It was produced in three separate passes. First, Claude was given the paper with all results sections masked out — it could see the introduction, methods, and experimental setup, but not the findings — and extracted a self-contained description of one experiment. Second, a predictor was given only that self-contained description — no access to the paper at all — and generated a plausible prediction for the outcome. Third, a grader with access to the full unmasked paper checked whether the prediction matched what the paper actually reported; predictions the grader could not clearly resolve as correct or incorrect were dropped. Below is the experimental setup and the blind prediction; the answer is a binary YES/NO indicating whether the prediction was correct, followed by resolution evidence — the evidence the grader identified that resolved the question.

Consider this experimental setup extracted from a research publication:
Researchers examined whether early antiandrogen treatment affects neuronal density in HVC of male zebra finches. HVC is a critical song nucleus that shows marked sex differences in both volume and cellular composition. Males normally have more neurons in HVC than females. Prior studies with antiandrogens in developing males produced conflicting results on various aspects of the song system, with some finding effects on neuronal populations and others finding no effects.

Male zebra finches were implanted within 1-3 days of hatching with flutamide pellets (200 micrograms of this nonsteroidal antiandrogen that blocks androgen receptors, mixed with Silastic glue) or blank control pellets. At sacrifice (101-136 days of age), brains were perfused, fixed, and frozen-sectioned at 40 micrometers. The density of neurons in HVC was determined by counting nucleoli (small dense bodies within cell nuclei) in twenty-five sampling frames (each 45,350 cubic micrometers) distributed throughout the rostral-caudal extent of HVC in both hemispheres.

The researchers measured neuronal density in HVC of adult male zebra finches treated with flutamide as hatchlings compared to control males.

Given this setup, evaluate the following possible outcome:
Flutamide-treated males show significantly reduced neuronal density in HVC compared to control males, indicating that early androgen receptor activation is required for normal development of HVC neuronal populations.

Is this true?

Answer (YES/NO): NO